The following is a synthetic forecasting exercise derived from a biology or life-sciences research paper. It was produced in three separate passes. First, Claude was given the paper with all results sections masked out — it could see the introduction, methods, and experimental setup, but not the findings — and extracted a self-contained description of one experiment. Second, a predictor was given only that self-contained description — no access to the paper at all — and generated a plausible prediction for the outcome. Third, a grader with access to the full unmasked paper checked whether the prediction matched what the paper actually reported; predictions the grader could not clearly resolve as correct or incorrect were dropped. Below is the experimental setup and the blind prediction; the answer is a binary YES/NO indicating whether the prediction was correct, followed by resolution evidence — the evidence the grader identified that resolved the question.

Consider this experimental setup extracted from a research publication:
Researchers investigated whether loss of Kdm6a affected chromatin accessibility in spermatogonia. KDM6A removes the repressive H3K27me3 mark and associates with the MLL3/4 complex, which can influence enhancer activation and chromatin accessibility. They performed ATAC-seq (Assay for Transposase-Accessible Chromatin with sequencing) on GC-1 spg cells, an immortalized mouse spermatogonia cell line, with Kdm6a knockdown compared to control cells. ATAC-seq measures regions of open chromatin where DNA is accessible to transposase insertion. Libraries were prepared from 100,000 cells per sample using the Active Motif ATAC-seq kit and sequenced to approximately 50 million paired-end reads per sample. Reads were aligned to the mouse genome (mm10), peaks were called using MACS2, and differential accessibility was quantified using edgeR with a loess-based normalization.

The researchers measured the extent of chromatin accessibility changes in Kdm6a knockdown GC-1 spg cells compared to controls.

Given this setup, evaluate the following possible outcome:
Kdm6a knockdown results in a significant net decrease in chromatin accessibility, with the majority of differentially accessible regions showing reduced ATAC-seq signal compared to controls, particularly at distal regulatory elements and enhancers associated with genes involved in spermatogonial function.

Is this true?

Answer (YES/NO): NO